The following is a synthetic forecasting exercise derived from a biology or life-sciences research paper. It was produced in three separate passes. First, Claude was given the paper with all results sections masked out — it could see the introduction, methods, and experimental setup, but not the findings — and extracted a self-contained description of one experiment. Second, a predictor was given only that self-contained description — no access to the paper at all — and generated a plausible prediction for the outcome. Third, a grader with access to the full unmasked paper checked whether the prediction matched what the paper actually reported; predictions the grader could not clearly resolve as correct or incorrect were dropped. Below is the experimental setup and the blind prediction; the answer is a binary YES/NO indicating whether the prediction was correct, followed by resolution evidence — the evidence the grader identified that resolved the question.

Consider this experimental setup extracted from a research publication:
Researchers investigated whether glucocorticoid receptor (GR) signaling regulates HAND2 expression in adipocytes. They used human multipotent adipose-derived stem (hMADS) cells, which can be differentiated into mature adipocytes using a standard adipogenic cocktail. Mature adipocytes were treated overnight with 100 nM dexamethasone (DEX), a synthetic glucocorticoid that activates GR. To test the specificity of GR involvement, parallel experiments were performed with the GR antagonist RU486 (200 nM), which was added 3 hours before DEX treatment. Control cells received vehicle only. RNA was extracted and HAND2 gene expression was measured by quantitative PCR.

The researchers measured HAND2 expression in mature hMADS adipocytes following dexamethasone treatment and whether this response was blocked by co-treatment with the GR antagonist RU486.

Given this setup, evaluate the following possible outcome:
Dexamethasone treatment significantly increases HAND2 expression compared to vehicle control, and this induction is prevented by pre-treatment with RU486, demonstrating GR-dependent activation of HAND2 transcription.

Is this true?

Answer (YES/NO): YES